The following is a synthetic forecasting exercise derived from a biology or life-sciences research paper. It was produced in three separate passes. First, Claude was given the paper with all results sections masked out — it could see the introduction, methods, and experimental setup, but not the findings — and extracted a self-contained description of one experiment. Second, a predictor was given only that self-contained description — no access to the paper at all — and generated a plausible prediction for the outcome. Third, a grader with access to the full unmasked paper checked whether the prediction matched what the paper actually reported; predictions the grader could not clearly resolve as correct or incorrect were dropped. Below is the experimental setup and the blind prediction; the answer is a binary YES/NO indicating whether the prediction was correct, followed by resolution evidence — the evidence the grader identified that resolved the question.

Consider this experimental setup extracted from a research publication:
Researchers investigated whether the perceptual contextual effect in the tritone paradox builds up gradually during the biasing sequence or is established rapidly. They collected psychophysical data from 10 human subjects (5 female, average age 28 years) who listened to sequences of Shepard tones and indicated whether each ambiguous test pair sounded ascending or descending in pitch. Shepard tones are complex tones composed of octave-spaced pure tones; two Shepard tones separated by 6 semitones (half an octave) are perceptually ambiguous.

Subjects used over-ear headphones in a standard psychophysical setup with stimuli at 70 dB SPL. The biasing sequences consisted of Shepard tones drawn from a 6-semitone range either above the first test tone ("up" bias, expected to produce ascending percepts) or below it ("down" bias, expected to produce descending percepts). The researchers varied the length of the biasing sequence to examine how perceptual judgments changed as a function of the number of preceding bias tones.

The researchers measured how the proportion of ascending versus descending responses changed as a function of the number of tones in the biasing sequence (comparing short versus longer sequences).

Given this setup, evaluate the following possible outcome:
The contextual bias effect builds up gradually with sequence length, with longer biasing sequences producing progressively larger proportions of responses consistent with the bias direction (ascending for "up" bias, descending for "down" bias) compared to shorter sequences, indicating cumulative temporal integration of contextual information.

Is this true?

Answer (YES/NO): YES